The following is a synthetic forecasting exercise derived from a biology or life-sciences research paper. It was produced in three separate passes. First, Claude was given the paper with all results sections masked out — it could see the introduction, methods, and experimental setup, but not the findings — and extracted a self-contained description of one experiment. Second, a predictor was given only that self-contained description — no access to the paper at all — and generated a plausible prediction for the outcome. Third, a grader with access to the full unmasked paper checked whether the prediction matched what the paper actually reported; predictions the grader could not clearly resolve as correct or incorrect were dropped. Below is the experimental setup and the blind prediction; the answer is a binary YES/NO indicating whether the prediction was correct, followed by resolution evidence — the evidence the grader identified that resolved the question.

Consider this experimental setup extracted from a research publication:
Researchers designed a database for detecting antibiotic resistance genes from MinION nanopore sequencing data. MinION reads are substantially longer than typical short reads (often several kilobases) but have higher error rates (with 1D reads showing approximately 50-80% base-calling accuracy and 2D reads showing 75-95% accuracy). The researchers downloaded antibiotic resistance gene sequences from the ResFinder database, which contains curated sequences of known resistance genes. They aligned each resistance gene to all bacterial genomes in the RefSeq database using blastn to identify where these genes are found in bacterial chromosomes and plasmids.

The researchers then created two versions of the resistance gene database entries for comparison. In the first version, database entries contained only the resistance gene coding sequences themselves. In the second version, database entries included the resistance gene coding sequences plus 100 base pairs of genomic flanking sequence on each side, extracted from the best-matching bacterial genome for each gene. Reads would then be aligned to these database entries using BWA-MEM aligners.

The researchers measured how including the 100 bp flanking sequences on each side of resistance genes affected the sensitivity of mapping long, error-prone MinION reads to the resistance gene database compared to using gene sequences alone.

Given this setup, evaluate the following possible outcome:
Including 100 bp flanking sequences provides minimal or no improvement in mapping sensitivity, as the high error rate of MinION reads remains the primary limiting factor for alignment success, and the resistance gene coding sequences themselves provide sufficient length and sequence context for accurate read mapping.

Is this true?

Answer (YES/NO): NO